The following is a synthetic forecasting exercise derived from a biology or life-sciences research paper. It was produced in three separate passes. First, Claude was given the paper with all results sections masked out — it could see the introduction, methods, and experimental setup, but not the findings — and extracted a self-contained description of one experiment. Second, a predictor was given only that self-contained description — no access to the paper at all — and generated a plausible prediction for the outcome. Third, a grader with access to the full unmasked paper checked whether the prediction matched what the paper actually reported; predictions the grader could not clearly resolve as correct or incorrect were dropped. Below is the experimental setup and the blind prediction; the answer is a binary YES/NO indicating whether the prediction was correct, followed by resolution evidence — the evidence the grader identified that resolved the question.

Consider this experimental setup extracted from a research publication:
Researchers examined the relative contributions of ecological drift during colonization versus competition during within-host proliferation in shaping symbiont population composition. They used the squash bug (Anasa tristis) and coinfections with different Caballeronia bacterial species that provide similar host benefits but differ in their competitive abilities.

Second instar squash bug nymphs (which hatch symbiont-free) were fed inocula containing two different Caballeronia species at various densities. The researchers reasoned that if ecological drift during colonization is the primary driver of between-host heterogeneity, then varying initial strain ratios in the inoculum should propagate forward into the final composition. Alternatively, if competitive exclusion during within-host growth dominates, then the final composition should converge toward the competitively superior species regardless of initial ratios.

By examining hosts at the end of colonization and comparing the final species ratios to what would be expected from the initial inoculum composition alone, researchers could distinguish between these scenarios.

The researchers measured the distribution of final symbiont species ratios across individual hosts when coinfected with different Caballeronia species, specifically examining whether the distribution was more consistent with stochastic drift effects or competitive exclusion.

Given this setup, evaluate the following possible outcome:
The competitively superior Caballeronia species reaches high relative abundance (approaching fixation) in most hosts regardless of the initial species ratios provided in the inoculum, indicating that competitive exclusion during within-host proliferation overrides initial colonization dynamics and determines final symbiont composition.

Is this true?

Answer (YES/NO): NO